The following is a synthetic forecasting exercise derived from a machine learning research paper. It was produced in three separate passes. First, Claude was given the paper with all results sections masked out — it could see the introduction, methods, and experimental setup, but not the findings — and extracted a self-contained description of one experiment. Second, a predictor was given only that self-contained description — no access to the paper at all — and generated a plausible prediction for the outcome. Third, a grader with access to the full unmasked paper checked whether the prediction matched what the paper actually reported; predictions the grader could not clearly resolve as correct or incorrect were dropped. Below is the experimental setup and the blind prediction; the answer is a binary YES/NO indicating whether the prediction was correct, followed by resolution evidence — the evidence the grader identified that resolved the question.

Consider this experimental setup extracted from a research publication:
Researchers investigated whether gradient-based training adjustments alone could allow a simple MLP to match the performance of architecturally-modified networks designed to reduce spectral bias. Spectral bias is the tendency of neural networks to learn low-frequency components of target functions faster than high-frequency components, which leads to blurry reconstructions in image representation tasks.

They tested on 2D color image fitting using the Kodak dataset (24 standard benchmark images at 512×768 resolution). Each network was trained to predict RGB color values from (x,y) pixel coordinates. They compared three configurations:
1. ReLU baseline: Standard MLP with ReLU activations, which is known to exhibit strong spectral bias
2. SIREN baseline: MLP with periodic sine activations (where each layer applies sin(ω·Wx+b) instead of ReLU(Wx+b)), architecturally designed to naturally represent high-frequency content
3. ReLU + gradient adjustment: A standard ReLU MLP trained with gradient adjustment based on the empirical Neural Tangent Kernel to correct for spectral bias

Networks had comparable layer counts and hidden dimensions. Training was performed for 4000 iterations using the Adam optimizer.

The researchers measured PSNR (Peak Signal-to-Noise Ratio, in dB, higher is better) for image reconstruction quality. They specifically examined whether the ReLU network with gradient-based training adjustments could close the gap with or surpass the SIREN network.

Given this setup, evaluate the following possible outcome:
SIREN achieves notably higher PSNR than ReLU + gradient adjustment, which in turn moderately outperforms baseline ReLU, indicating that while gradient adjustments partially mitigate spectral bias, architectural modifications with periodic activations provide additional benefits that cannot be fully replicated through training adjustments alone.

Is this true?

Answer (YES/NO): YES